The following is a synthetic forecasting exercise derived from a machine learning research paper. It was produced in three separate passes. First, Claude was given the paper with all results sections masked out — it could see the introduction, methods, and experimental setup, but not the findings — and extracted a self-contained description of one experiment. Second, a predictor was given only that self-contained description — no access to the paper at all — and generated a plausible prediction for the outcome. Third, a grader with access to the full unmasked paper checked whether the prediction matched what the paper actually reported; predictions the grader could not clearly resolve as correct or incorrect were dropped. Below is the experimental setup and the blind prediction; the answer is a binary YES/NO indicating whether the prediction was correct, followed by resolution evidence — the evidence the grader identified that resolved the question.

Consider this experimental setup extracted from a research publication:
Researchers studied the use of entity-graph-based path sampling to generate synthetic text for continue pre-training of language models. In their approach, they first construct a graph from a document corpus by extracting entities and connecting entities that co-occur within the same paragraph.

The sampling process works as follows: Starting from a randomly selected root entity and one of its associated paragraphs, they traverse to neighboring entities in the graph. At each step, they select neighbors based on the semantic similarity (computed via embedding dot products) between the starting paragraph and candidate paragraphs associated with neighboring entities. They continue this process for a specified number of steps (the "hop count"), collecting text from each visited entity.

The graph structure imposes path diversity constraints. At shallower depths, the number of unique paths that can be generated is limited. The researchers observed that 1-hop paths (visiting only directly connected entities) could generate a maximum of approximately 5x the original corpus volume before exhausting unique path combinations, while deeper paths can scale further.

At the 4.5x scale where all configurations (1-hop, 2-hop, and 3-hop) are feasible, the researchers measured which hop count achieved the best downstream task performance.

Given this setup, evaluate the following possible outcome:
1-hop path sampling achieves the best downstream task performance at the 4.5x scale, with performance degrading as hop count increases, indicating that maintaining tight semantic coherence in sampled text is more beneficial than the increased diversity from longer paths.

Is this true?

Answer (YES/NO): YES